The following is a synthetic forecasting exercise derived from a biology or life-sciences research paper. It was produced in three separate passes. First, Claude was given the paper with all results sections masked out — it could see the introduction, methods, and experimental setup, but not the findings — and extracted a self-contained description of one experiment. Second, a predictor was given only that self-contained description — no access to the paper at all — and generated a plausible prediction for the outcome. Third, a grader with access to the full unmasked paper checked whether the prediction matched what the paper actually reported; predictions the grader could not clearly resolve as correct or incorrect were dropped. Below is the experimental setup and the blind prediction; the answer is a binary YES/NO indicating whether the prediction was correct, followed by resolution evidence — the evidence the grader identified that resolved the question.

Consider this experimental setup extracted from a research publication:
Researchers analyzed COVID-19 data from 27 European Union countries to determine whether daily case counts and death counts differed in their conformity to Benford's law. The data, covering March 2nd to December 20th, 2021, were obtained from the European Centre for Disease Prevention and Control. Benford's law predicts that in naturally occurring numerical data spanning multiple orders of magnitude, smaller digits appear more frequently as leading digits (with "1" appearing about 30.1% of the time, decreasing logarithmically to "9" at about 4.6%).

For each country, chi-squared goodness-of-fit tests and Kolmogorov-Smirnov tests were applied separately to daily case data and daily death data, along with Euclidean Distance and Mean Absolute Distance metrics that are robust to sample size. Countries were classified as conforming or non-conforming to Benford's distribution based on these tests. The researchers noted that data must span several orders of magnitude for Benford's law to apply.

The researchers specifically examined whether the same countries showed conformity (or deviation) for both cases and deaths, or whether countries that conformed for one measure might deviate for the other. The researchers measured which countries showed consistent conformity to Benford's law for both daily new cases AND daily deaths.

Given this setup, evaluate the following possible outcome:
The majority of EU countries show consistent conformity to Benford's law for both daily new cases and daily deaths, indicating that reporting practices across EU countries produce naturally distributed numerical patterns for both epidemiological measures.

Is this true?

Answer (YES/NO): NO